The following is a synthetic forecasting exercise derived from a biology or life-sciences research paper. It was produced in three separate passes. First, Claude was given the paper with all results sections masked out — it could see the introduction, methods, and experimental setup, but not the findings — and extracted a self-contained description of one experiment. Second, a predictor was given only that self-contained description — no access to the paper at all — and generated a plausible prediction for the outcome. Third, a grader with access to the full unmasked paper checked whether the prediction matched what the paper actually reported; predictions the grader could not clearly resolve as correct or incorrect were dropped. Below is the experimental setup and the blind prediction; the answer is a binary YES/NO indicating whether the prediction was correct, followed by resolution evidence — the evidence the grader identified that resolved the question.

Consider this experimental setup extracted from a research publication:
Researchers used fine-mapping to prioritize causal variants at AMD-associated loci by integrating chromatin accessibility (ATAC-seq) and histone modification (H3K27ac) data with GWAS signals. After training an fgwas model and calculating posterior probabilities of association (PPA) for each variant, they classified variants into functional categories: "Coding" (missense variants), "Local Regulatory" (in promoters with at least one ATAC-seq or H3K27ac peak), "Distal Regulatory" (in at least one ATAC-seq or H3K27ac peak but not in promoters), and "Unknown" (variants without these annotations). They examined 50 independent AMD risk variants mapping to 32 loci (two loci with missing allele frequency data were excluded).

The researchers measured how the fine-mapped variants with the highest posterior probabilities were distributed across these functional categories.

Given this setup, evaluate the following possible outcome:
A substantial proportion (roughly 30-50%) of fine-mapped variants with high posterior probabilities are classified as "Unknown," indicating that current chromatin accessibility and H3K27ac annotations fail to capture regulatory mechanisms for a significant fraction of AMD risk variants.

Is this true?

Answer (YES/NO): NO